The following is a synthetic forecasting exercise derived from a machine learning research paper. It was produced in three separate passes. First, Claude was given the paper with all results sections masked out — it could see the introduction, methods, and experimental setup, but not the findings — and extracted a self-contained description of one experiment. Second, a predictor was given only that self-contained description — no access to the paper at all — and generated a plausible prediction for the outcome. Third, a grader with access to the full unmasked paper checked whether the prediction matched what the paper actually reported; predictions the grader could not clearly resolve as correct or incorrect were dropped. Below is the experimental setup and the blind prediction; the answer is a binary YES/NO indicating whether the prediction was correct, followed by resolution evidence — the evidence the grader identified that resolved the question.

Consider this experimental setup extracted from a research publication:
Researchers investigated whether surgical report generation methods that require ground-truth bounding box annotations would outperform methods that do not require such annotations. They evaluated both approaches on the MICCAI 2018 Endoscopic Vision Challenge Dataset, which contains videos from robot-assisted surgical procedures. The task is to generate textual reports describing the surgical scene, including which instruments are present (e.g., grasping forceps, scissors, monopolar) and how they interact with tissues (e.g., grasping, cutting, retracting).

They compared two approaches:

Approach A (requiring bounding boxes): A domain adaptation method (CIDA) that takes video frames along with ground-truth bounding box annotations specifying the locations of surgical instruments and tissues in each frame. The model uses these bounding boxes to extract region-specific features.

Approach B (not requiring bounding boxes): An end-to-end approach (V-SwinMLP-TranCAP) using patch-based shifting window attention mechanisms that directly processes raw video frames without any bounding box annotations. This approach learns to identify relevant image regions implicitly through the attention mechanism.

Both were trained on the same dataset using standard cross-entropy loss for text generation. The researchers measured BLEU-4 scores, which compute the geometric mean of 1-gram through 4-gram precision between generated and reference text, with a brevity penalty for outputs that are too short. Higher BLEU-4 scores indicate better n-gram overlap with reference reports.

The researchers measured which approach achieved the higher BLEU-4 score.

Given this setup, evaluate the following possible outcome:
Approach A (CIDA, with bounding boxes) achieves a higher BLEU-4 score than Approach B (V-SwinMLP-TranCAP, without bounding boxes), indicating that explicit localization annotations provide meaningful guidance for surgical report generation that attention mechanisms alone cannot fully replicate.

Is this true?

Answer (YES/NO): YES